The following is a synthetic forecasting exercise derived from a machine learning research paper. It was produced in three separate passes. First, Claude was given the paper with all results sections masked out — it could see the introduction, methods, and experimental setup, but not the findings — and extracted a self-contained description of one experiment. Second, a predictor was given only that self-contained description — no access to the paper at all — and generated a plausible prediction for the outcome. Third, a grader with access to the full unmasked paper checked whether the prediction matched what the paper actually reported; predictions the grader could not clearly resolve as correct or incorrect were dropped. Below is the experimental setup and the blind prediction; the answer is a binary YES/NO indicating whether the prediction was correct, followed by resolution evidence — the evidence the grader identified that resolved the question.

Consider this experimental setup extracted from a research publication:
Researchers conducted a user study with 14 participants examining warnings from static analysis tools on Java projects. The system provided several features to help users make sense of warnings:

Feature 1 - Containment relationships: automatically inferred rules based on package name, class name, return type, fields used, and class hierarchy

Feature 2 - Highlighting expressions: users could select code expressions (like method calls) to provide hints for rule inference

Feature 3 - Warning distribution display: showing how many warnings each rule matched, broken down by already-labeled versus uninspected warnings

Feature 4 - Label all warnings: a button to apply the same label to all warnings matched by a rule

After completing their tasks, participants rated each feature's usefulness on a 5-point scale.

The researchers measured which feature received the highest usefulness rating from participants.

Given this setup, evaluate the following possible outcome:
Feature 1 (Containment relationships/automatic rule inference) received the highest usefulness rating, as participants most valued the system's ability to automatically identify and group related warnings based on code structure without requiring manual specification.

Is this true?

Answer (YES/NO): NO